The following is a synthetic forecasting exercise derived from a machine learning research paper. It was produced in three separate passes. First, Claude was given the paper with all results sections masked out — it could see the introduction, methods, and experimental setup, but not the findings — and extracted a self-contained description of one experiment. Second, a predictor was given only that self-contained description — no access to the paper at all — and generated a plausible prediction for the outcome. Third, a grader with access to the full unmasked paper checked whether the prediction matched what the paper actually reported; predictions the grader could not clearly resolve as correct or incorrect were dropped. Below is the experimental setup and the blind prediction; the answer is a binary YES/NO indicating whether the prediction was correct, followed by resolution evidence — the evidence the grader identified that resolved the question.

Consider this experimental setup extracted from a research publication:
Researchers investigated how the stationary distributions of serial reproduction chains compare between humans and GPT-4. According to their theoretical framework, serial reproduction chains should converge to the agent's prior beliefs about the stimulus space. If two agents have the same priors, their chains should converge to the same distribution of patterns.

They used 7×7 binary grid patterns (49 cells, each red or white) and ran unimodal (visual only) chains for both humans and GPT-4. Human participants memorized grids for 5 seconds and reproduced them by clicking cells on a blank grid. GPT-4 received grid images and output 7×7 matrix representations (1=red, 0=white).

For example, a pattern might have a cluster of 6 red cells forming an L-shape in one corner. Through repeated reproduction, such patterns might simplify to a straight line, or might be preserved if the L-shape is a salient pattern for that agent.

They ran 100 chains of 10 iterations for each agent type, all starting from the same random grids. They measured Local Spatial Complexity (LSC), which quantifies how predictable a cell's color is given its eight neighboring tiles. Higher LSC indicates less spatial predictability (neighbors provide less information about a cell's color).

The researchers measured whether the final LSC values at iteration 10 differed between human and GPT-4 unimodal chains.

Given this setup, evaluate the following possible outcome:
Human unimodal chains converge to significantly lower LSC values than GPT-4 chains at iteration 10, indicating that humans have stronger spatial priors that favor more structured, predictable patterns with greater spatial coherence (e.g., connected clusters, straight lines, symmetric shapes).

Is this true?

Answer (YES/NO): YES